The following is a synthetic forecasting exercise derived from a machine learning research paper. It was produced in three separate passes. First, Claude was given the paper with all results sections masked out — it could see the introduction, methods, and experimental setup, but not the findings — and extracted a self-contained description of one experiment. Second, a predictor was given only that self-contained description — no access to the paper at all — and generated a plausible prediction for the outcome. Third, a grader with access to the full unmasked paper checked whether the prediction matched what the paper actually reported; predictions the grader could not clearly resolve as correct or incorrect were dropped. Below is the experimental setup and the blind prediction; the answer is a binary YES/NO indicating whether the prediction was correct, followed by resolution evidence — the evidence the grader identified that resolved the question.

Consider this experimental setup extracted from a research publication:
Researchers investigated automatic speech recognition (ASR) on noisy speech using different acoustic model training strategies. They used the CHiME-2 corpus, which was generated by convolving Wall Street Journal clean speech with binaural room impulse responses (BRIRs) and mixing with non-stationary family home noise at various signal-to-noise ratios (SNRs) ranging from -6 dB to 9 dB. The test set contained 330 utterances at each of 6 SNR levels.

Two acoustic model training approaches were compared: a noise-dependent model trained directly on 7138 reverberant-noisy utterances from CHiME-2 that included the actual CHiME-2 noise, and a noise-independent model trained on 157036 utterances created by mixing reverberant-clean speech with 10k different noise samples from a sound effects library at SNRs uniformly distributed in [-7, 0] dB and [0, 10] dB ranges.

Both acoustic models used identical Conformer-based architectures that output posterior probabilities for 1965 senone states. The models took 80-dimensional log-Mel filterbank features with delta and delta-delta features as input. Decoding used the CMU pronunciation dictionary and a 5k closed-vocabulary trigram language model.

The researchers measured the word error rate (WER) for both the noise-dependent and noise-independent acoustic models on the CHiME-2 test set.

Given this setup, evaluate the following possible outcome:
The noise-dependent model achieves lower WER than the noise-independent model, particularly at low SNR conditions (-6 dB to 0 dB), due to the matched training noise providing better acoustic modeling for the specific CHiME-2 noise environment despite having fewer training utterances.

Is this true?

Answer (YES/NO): YES